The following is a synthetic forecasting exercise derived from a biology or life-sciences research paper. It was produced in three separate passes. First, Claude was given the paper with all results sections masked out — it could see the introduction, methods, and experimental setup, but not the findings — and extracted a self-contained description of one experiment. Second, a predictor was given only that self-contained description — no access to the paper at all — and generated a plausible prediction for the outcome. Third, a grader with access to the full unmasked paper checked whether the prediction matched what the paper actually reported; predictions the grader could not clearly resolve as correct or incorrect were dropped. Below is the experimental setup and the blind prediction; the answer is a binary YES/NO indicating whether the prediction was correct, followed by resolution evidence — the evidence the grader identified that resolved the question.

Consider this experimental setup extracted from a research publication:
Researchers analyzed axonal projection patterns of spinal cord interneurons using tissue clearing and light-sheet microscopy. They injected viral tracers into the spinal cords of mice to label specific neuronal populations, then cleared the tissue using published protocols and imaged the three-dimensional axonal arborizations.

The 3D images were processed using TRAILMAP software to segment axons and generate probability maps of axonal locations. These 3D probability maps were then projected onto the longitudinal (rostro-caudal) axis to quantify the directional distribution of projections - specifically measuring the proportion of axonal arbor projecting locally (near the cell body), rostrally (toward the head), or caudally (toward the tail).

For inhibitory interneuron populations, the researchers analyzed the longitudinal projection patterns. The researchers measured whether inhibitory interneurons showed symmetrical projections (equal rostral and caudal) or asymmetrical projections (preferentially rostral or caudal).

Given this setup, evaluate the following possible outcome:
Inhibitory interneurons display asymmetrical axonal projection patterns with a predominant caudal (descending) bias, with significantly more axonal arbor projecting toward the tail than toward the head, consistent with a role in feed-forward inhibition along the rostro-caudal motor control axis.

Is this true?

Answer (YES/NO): NO